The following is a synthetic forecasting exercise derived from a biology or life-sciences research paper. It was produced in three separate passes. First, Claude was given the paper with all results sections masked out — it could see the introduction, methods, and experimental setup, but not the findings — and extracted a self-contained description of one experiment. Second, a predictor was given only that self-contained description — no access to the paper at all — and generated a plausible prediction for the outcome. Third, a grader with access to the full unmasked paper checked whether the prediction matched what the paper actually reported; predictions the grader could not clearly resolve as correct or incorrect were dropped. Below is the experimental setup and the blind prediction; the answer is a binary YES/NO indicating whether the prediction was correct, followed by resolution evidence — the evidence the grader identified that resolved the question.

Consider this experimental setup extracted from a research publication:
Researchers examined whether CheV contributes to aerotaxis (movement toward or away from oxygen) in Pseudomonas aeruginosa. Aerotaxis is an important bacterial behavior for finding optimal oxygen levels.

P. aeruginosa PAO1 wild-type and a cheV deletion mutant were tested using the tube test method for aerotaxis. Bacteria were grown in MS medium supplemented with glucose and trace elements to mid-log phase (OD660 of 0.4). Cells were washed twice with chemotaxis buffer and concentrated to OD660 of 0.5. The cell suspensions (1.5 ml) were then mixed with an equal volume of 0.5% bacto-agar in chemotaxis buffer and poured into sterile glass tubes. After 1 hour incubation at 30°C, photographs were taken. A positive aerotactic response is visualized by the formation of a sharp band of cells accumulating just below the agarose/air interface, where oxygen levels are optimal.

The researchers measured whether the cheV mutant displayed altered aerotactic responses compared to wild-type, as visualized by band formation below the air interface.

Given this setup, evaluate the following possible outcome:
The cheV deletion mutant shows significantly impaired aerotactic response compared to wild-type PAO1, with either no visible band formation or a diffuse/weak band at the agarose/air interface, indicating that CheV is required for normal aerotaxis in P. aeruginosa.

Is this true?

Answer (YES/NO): YES